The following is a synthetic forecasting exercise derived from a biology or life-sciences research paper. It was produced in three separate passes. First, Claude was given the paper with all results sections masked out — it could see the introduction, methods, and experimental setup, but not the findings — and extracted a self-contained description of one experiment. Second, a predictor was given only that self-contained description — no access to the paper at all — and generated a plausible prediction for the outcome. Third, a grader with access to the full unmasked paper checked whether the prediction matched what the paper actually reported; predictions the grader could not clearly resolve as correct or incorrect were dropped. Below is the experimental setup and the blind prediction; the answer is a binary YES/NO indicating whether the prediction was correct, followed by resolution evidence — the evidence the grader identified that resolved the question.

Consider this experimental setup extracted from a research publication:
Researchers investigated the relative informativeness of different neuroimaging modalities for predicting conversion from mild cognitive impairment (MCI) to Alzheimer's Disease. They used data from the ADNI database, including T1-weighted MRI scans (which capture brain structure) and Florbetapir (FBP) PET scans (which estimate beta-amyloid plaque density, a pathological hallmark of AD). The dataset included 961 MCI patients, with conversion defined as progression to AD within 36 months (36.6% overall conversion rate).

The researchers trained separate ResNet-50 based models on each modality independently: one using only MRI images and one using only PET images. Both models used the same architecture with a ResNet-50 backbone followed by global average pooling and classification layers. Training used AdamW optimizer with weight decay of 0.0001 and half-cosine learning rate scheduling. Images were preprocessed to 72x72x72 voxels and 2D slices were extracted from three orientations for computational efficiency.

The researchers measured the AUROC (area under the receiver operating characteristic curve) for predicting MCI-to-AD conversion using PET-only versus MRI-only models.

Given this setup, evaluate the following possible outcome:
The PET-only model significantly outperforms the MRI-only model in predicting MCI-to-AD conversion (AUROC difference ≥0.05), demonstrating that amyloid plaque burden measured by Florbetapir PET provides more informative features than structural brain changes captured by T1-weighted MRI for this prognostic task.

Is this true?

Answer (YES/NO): YES